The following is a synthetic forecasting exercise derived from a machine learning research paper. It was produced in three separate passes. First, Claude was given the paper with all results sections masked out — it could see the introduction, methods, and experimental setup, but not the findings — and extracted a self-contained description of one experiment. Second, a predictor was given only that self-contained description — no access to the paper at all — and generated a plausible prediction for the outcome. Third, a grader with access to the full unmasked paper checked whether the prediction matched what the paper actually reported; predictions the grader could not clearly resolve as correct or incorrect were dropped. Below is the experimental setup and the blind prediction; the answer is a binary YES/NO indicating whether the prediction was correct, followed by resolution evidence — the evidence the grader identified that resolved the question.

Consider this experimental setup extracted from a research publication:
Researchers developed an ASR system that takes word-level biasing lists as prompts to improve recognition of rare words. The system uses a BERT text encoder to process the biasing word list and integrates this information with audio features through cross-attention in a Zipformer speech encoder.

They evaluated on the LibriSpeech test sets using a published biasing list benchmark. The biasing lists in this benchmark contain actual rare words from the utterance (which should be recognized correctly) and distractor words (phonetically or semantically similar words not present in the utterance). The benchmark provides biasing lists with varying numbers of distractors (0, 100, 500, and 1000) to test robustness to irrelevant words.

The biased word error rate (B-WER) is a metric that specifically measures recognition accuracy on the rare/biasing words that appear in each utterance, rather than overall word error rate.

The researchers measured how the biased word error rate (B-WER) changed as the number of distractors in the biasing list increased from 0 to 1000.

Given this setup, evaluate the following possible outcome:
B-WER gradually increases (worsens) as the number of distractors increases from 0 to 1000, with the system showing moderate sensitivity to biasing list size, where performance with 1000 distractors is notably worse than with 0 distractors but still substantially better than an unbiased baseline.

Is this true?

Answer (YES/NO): NO